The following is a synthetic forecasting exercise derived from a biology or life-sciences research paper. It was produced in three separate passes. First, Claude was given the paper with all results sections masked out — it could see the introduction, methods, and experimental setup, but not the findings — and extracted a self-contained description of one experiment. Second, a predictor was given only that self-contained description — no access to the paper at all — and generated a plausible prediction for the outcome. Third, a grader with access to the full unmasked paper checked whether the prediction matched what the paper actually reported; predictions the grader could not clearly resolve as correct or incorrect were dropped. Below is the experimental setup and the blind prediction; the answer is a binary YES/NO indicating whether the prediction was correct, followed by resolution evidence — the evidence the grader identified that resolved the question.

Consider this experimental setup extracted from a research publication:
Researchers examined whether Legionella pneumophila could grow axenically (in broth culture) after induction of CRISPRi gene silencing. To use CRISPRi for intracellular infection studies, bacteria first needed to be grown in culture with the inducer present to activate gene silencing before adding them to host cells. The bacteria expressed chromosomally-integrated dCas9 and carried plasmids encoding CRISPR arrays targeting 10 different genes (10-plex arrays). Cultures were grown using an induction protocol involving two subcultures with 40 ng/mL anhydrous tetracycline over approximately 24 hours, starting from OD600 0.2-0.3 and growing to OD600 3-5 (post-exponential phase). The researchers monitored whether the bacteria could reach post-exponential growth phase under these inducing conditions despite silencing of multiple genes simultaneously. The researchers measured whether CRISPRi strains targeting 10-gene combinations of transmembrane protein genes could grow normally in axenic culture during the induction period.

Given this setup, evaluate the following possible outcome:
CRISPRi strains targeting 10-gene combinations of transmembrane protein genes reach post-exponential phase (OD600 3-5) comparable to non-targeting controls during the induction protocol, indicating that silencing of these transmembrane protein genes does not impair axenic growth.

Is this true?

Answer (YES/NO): NO